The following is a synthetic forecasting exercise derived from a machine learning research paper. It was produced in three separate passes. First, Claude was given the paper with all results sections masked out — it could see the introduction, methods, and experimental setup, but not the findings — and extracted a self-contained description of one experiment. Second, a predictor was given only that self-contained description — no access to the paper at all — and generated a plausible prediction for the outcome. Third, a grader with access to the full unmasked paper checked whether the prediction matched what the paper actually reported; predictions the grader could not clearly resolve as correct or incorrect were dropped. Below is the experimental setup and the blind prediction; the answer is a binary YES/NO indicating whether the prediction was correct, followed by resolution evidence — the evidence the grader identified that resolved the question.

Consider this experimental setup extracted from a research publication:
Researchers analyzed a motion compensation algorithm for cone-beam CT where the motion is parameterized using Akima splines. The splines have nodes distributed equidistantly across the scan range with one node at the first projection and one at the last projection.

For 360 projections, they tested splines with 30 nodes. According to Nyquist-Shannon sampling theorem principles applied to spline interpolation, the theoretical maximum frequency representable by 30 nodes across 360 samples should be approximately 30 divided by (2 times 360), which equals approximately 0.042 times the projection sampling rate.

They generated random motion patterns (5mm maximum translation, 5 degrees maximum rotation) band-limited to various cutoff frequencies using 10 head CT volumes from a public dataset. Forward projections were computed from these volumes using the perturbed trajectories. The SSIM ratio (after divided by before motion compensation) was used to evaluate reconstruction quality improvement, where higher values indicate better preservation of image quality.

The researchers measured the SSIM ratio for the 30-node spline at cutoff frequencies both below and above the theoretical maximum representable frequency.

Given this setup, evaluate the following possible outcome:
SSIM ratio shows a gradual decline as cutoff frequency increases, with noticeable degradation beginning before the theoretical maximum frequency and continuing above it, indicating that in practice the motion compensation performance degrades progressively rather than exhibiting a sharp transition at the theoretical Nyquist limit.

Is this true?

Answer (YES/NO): NO